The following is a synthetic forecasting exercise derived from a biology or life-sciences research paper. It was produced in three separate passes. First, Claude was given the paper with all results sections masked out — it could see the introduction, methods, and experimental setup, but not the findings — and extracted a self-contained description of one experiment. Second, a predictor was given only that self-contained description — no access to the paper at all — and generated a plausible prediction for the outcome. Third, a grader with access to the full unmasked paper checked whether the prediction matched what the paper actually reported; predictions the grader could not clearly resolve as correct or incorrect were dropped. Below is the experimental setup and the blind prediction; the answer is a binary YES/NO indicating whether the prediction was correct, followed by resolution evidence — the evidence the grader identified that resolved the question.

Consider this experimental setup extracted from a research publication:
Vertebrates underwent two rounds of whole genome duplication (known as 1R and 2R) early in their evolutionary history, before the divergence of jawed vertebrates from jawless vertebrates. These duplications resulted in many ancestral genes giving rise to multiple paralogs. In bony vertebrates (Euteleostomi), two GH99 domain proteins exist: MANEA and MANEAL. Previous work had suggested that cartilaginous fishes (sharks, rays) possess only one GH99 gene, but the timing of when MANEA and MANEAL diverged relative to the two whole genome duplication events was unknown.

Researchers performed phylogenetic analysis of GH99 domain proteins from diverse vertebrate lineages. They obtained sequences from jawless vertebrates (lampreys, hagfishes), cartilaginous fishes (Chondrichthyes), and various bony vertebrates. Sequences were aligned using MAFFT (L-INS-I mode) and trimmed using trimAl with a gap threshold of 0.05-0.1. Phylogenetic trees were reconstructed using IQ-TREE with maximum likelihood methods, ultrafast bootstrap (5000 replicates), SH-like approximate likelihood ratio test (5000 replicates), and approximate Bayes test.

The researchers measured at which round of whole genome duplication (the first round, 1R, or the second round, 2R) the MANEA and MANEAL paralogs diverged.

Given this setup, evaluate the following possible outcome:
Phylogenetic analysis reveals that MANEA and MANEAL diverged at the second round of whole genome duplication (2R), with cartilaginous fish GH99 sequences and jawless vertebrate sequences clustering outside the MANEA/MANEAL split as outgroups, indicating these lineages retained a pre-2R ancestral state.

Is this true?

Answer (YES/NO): NO